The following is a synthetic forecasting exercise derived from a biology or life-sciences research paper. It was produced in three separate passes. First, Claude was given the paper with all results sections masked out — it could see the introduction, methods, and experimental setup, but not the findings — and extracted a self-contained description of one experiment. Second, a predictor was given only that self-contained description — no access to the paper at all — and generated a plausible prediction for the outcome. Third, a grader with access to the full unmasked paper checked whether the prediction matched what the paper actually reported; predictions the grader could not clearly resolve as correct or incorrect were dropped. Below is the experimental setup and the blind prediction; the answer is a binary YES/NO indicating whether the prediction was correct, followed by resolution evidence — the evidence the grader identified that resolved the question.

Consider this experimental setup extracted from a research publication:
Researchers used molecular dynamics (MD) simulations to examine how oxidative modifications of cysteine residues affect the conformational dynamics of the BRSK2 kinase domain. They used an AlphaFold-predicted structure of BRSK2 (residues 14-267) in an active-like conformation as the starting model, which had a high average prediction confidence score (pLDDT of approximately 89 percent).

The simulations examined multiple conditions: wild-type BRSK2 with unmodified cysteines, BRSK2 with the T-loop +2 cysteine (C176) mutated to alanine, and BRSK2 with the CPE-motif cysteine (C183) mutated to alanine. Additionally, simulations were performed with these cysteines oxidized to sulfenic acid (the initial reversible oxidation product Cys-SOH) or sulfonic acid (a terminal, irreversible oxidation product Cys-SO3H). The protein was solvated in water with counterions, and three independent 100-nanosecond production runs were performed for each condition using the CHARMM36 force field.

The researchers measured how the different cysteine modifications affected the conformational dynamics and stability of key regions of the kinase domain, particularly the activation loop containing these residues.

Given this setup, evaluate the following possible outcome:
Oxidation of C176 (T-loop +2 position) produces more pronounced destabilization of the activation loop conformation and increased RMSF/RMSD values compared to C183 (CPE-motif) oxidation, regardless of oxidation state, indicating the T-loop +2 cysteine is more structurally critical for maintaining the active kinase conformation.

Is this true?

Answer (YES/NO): NO